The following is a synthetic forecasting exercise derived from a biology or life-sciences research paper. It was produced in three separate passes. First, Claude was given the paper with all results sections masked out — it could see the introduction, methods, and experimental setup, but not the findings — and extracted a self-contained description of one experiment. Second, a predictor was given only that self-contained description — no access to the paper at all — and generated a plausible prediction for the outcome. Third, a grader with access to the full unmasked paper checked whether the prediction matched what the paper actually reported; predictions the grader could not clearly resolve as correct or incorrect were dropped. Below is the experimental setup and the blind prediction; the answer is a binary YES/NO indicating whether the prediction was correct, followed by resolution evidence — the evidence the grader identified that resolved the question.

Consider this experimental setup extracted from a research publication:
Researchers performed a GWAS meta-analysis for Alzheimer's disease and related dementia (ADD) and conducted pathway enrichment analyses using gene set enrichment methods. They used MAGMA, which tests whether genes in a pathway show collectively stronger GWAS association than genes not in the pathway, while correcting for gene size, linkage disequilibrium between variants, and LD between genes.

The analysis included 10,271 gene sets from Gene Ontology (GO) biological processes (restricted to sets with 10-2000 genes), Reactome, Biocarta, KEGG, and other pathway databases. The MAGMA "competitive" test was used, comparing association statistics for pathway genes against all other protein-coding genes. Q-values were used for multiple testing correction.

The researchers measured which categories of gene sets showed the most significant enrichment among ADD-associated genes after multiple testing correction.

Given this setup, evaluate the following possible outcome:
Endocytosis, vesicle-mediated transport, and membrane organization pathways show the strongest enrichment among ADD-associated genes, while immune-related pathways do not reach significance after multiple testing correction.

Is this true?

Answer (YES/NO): NO